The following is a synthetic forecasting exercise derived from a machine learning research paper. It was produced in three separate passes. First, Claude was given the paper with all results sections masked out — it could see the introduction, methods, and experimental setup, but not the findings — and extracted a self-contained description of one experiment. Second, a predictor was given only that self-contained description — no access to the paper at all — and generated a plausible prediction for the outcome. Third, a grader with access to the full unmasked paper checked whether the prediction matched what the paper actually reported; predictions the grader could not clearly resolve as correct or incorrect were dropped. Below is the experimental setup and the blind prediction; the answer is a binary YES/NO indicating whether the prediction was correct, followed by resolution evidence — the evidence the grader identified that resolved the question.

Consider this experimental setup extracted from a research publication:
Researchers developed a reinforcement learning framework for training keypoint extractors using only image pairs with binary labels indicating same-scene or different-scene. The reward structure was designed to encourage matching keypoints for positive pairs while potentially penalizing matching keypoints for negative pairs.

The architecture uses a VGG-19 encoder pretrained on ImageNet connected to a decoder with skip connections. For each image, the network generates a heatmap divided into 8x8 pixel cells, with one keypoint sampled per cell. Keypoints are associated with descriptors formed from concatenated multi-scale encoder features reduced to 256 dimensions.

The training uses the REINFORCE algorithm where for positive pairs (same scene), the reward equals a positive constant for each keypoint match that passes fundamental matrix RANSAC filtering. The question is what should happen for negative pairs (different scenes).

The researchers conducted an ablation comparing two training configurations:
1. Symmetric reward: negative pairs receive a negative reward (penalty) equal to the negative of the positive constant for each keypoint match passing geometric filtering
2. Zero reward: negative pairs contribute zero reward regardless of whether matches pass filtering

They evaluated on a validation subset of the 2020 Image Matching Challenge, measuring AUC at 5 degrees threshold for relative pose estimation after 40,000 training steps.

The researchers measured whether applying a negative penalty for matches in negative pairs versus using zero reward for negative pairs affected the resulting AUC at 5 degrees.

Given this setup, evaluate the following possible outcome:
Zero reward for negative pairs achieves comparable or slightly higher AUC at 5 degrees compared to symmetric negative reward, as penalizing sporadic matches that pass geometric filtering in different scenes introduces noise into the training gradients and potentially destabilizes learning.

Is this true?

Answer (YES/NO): NO